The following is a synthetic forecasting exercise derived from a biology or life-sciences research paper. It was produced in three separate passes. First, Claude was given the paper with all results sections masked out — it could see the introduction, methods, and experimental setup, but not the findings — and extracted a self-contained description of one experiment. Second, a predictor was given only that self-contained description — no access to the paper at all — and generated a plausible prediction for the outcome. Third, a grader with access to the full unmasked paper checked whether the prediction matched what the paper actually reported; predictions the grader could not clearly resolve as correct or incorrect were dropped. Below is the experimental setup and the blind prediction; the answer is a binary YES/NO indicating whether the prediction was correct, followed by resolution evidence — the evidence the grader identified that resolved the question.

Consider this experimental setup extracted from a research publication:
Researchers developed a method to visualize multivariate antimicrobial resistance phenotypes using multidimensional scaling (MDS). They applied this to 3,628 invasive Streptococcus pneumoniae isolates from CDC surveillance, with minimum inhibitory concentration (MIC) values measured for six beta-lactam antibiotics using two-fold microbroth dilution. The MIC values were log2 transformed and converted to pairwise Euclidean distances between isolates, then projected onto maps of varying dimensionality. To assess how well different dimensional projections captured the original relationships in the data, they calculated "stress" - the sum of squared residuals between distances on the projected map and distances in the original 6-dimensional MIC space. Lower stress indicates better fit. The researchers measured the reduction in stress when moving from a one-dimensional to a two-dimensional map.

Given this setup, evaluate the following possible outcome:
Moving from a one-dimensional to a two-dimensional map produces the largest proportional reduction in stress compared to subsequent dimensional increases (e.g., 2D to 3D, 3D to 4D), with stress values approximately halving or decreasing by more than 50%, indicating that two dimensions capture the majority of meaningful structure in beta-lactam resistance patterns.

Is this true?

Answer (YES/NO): YES